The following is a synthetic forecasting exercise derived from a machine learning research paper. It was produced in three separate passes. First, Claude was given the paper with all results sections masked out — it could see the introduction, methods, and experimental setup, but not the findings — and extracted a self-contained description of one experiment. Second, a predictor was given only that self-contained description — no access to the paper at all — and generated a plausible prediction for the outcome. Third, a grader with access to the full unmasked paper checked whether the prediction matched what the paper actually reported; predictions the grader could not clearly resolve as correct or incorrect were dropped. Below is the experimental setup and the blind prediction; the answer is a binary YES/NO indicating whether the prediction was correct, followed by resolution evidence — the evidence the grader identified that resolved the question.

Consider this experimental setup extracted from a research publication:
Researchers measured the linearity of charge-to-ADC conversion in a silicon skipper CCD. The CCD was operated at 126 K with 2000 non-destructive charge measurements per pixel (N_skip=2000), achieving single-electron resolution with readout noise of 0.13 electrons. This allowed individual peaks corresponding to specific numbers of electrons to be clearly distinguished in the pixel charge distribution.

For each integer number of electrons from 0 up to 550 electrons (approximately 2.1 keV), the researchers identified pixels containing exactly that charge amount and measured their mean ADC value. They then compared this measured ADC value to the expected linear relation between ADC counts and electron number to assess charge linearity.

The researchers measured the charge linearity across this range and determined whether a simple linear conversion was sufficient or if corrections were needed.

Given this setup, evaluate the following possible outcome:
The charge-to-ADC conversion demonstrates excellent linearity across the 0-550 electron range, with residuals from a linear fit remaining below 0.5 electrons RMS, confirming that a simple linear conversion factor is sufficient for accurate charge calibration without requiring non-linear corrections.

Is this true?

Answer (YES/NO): NO